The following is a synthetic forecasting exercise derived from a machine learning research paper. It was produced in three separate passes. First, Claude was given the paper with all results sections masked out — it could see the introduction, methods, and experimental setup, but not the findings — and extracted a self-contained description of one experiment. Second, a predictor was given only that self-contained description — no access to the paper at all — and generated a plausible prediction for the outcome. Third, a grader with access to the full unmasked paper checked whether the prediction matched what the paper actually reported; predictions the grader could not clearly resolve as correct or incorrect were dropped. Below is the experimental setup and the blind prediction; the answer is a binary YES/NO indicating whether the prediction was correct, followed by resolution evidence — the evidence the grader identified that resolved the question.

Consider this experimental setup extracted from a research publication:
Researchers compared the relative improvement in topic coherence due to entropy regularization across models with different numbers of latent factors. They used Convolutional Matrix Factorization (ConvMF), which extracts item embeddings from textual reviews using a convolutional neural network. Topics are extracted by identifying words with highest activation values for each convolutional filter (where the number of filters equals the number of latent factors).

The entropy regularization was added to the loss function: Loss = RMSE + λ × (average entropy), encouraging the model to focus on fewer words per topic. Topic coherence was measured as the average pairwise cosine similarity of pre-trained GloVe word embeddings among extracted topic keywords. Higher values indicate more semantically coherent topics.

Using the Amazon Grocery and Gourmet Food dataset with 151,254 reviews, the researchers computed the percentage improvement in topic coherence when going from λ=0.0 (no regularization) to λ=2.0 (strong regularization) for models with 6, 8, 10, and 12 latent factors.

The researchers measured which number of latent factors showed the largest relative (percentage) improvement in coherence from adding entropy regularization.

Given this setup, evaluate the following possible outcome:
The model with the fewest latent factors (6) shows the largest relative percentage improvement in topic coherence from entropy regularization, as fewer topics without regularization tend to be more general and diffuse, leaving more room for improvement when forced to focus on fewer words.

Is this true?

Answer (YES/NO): NO